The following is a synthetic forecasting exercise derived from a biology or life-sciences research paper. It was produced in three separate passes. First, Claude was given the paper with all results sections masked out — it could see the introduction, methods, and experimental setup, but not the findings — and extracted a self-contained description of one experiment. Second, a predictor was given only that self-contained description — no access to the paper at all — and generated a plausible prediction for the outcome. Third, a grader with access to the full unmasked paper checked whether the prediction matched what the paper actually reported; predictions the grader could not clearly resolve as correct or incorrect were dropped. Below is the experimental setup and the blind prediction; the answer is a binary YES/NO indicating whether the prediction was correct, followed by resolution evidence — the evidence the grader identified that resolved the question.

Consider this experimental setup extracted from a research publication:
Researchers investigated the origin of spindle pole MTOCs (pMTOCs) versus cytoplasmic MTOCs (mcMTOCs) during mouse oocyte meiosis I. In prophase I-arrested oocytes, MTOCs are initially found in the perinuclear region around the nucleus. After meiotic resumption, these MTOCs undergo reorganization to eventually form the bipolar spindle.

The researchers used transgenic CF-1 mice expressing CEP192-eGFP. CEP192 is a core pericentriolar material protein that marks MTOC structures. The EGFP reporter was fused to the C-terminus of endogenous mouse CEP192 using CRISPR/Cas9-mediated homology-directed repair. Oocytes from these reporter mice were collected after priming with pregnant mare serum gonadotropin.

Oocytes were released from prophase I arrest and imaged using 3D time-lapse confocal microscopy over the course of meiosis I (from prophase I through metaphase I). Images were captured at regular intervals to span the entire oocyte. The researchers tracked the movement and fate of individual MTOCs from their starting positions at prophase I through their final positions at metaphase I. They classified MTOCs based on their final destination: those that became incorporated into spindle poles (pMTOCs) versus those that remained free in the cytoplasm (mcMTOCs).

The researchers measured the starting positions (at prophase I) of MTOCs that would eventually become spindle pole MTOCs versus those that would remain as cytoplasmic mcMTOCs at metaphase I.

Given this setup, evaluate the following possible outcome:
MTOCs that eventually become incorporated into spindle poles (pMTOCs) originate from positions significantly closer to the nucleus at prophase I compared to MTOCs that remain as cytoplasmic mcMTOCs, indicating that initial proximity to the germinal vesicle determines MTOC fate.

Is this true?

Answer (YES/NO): YES